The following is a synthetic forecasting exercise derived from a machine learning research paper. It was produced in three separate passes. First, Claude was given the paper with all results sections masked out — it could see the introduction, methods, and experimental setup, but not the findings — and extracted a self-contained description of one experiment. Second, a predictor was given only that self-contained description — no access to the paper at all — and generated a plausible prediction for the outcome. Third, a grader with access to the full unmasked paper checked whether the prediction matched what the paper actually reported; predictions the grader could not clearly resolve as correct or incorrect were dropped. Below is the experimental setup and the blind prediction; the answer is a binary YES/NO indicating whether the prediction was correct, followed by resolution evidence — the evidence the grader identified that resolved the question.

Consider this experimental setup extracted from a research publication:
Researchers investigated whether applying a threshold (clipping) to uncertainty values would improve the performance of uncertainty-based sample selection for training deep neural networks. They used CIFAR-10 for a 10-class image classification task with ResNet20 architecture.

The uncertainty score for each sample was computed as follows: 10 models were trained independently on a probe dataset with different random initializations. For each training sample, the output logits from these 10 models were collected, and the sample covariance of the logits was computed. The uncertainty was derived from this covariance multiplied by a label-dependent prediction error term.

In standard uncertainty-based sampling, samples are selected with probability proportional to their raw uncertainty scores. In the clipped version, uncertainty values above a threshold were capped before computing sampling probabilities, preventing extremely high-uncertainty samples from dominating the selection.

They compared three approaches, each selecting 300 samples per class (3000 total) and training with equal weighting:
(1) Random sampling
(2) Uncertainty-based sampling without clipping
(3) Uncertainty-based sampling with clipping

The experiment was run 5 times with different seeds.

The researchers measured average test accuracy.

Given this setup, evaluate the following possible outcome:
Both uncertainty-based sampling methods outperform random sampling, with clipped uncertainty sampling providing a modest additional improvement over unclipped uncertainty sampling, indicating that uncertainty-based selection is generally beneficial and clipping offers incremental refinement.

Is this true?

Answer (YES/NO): NO